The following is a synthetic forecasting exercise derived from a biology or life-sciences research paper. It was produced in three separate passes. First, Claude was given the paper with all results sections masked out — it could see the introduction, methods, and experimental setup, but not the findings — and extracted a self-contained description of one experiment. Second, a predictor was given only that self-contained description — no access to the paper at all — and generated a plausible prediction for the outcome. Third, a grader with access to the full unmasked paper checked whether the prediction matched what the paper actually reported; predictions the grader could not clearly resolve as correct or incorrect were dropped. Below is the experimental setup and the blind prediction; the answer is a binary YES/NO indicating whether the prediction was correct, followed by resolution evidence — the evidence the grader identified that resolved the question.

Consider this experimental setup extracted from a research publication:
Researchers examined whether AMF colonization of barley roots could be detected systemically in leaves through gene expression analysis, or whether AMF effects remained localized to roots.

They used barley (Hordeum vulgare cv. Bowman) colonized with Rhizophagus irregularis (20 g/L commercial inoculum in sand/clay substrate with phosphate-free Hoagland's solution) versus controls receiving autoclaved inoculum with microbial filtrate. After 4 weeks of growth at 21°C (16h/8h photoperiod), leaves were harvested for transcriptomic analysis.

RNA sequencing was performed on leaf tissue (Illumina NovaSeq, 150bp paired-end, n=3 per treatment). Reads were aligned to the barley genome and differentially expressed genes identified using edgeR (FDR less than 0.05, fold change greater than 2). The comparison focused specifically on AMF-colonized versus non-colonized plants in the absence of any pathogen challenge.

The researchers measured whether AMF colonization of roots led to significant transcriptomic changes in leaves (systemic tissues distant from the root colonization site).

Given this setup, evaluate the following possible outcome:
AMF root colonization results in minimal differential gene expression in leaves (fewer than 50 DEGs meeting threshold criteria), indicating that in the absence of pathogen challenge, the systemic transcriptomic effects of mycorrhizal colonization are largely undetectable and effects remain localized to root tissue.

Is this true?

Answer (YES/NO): NO